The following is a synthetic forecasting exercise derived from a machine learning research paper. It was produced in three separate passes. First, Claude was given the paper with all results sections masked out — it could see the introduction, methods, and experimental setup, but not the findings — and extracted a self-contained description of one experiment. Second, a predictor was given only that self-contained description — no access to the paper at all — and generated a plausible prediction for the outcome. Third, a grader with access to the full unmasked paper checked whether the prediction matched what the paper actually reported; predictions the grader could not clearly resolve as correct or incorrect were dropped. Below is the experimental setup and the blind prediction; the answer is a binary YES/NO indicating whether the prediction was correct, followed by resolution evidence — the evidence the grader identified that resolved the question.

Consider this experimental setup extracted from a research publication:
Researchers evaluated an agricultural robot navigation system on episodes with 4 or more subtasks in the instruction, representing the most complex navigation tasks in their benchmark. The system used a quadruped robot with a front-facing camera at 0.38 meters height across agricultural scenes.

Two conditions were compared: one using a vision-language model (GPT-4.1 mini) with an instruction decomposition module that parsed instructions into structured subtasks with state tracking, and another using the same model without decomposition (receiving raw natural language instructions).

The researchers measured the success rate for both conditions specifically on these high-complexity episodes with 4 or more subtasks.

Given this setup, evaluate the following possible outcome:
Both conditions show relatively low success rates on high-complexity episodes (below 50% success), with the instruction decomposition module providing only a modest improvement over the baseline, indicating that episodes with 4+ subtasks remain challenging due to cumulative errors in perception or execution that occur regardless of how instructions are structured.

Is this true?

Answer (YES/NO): NO